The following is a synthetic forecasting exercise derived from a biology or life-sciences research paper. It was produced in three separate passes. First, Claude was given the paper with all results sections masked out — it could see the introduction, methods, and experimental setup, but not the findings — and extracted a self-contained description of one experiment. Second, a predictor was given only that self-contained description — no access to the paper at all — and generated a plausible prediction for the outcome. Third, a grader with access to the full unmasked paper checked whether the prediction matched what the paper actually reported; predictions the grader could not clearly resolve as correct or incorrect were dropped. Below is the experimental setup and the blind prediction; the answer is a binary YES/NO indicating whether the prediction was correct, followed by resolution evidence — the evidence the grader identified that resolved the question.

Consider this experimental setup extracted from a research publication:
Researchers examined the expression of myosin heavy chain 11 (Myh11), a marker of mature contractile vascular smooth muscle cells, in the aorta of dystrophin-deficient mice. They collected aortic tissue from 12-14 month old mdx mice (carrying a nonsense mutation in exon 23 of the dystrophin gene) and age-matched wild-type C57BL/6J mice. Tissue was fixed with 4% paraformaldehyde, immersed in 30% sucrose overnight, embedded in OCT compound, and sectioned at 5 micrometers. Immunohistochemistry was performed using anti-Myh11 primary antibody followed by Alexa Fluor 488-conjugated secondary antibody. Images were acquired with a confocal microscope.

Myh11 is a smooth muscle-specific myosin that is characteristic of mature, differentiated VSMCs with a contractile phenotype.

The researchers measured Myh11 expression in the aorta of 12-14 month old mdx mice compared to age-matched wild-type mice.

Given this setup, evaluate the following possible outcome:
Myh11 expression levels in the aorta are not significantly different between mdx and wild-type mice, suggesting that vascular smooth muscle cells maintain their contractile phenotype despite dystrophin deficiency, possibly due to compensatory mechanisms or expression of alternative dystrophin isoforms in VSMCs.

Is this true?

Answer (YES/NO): NO